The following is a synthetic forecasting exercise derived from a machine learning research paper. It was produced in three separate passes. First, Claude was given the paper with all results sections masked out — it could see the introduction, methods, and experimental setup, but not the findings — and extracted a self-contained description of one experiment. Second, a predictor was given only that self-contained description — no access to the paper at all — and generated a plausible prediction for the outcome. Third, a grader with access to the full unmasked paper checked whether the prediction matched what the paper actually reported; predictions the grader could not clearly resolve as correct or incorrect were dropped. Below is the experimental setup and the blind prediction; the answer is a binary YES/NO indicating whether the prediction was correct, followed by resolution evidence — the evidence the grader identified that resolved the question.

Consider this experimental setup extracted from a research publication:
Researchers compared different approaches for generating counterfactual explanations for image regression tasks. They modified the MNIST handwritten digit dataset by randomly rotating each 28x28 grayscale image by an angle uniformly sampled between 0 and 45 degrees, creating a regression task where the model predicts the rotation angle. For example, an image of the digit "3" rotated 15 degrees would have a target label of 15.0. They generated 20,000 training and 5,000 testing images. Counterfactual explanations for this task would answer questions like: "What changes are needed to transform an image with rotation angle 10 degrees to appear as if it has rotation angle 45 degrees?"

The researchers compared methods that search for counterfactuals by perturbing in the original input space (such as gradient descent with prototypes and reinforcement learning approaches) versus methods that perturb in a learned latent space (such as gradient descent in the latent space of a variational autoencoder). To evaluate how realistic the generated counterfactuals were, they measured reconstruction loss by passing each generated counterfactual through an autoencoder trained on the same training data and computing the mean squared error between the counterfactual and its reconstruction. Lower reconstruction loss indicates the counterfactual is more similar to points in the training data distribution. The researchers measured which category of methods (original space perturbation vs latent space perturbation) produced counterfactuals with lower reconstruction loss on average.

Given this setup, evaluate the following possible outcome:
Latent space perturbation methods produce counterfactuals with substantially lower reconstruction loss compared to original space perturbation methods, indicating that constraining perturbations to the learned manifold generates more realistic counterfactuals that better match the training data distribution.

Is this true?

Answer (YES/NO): YES